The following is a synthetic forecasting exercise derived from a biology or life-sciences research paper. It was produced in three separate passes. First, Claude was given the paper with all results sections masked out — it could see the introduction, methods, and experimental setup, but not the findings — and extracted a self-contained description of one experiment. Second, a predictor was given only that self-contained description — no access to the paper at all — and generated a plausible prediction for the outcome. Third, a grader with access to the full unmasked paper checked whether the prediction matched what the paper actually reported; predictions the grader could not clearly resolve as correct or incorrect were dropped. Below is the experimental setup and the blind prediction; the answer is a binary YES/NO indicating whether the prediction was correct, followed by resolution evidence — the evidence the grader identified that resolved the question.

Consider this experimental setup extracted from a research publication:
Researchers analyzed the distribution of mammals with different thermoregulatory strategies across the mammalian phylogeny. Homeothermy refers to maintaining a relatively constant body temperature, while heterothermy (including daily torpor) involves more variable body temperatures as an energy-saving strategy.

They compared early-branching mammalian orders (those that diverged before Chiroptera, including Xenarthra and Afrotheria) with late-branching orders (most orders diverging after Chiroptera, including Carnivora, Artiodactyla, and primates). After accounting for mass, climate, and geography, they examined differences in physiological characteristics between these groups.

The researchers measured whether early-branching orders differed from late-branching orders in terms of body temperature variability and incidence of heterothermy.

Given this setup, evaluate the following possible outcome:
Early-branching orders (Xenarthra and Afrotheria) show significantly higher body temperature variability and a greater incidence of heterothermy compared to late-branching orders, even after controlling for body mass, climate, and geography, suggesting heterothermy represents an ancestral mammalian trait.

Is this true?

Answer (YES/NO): YES